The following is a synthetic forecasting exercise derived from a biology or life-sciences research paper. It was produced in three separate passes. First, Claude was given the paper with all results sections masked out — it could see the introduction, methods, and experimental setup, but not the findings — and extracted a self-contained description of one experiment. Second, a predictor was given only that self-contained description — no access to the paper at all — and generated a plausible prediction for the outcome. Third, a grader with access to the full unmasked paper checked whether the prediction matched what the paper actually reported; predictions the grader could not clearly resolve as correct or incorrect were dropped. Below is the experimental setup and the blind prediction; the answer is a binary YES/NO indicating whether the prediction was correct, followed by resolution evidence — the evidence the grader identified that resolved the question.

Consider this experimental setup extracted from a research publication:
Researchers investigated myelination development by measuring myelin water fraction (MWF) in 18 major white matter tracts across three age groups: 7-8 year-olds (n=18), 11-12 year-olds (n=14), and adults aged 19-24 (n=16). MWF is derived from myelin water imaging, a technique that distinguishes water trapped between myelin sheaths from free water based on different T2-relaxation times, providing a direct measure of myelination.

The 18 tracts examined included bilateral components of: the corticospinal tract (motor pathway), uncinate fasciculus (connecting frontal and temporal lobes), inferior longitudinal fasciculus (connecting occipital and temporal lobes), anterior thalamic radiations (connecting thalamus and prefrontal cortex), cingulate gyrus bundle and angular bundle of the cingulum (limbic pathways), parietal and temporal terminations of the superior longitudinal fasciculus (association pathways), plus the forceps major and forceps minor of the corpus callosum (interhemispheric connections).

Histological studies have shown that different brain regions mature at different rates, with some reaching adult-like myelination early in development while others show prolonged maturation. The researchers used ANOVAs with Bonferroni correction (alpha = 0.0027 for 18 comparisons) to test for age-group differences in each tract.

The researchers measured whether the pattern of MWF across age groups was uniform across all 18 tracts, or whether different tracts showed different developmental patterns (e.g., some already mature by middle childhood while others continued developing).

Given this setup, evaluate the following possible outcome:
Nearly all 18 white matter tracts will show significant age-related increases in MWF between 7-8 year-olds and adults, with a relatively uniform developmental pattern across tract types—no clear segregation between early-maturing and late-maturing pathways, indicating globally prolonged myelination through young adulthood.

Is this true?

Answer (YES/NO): NO